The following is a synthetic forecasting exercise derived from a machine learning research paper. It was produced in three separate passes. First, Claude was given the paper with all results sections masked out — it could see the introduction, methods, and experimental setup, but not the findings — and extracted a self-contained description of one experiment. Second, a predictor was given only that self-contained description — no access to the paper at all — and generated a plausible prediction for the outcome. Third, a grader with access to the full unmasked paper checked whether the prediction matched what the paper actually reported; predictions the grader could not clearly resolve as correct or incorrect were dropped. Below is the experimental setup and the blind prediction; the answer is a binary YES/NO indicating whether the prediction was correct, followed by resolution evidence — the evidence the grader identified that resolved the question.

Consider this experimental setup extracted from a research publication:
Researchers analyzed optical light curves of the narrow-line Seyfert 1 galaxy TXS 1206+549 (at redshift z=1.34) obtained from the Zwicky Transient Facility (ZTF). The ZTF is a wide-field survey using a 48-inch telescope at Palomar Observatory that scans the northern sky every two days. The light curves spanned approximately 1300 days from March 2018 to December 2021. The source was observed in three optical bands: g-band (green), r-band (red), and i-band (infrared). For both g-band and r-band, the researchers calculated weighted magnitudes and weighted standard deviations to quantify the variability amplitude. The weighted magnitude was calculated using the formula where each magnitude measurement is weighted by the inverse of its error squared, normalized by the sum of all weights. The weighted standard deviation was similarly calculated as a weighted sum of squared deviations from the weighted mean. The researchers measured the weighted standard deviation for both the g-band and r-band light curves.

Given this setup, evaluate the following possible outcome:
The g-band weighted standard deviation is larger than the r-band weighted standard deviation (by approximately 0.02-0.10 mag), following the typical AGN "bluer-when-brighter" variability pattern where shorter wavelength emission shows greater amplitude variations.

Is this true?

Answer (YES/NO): NO